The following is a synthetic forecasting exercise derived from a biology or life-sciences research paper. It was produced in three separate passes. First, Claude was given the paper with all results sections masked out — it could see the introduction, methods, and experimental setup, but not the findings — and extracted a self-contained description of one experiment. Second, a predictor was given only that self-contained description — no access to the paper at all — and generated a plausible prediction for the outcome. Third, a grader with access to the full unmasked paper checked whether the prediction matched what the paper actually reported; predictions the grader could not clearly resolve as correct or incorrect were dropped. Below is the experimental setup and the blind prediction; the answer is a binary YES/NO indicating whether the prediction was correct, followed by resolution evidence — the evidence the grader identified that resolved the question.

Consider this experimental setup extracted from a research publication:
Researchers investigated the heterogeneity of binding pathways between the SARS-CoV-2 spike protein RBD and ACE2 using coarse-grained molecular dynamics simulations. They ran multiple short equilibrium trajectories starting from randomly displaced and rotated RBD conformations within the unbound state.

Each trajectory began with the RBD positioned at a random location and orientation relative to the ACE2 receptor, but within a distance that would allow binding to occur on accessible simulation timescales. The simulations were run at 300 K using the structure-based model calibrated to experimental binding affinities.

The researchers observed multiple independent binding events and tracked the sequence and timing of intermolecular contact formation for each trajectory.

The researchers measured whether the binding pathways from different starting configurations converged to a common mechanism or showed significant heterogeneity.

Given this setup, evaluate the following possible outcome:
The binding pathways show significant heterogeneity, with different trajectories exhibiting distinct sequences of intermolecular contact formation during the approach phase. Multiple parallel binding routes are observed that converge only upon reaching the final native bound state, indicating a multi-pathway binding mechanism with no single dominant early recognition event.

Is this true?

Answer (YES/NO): NO